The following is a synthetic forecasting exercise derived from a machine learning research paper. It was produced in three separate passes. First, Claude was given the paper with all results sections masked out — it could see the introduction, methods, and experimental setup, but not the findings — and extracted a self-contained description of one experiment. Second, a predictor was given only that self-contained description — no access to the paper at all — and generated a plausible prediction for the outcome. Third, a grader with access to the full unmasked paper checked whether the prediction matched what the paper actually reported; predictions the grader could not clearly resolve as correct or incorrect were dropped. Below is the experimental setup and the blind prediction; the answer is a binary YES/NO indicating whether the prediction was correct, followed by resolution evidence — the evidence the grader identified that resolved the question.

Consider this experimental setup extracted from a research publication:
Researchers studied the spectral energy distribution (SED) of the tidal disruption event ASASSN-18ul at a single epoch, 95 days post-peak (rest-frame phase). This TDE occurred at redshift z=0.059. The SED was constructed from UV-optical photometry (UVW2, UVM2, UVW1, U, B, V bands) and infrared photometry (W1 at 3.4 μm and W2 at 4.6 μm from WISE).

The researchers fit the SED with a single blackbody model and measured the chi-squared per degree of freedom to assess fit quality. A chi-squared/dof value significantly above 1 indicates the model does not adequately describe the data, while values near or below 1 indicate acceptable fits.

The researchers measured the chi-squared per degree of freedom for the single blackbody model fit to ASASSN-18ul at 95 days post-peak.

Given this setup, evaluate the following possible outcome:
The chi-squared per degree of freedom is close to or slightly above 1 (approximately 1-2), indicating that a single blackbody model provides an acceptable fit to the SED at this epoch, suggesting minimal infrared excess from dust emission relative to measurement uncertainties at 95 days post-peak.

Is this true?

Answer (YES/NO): NO